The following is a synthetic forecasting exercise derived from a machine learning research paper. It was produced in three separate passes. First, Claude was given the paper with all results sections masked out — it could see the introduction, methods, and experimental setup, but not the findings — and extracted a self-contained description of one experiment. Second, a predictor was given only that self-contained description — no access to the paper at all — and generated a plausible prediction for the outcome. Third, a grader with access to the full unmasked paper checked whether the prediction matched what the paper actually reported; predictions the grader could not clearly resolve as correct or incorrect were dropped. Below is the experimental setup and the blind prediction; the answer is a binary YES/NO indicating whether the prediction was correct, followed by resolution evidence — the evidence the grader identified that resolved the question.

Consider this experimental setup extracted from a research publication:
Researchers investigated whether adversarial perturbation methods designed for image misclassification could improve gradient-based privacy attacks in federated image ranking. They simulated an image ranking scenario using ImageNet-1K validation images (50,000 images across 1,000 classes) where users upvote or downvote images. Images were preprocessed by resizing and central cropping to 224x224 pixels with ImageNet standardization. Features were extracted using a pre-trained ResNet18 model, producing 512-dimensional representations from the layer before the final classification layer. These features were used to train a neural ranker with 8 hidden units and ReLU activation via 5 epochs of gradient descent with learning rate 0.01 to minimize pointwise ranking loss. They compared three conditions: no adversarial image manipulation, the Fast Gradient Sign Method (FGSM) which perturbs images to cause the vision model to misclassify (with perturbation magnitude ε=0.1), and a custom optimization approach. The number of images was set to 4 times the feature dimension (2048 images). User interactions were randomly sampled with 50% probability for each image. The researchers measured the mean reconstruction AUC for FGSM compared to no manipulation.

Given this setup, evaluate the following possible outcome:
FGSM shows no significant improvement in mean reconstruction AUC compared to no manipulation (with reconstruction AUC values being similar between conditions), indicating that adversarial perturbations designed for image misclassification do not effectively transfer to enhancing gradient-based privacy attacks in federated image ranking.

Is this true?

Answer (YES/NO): YES